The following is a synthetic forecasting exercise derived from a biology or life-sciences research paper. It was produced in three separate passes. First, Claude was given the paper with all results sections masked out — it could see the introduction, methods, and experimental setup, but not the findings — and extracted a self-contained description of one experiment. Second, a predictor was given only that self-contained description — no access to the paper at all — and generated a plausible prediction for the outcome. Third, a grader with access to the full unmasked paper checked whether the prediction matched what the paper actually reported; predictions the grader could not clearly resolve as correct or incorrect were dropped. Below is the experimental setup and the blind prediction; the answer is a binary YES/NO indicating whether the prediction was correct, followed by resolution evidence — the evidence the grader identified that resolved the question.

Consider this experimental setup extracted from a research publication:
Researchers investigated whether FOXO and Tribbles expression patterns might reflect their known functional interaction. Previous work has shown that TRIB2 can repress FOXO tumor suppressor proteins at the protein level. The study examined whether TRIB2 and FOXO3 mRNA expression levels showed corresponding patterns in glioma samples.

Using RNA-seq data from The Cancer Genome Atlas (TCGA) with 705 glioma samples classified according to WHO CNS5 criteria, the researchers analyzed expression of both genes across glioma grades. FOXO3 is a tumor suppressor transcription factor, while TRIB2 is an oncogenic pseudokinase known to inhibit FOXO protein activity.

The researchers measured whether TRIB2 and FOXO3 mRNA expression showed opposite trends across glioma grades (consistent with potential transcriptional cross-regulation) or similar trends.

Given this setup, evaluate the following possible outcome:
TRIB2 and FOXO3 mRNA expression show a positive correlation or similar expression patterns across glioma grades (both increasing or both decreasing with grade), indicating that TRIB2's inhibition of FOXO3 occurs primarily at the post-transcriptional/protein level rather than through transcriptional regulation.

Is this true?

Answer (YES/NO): NO